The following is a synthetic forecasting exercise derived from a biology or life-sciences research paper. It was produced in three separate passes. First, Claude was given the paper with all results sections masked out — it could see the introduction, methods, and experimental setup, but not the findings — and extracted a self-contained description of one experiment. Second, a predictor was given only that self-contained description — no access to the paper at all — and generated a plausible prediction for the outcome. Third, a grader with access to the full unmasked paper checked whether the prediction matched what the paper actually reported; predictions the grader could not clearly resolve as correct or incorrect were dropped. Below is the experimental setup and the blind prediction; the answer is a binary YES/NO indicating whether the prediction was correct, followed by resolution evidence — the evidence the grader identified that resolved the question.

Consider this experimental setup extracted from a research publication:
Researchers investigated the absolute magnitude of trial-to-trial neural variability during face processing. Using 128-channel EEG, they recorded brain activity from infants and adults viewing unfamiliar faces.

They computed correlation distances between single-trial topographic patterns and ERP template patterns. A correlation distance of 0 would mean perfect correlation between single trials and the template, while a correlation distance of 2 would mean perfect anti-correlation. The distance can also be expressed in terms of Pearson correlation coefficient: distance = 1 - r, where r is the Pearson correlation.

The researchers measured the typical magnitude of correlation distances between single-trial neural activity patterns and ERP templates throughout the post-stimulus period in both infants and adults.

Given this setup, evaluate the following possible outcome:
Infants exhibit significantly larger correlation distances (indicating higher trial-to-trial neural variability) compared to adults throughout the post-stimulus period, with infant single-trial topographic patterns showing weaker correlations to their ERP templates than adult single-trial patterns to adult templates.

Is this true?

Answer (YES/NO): NO